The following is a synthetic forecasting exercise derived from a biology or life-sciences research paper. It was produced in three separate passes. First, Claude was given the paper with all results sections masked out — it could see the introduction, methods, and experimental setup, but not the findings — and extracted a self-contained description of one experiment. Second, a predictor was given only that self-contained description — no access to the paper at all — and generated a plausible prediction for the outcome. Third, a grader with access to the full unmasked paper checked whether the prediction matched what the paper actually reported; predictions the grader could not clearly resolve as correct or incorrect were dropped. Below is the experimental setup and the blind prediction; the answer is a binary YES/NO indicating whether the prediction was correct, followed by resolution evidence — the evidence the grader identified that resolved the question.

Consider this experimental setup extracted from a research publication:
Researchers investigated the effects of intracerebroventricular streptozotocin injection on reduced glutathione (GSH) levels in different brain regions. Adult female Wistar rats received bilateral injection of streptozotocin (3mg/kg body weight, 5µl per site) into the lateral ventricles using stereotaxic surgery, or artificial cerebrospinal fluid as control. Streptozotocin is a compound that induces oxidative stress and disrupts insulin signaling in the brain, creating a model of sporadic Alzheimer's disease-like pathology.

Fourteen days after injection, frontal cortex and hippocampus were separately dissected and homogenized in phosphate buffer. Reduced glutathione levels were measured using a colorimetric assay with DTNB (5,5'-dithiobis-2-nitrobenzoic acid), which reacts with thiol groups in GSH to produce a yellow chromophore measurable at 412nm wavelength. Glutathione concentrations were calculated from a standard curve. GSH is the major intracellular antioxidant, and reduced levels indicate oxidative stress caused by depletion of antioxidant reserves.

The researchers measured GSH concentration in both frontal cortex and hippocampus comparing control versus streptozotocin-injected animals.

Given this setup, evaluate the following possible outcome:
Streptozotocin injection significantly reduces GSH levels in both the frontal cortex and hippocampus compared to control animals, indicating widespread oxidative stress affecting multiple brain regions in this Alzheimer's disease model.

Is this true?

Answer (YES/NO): NO